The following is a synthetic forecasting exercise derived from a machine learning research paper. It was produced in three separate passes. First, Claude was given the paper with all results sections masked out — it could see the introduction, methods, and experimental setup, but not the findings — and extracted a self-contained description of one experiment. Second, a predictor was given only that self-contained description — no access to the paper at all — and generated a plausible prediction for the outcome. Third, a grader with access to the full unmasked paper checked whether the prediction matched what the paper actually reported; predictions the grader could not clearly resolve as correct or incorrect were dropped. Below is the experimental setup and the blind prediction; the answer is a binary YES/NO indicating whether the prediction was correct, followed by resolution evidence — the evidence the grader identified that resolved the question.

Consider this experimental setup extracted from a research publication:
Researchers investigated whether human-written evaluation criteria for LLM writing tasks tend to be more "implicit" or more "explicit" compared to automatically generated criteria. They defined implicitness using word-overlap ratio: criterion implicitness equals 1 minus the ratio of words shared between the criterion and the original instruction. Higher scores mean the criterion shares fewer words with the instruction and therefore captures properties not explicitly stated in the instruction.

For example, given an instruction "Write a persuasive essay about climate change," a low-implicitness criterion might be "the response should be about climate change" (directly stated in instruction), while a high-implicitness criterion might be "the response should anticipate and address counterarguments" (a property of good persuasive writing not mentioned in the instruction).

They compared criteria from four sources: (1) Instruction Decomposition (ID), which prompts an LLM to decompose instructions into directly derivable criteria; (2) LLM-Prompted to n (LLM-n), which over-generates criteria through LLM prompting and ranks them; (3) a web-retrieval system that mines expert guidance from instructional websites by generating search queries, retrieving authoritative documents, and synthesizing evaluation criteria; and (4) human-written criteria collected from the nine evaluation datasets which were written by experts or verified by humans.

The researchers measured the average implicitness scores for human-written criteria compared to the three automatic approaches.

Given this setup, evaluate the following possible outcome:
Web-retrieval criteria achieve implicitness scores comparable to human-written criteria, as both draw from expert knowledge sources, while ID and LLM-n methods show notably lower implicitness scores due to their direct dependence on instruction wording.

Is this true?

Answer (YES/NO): NO